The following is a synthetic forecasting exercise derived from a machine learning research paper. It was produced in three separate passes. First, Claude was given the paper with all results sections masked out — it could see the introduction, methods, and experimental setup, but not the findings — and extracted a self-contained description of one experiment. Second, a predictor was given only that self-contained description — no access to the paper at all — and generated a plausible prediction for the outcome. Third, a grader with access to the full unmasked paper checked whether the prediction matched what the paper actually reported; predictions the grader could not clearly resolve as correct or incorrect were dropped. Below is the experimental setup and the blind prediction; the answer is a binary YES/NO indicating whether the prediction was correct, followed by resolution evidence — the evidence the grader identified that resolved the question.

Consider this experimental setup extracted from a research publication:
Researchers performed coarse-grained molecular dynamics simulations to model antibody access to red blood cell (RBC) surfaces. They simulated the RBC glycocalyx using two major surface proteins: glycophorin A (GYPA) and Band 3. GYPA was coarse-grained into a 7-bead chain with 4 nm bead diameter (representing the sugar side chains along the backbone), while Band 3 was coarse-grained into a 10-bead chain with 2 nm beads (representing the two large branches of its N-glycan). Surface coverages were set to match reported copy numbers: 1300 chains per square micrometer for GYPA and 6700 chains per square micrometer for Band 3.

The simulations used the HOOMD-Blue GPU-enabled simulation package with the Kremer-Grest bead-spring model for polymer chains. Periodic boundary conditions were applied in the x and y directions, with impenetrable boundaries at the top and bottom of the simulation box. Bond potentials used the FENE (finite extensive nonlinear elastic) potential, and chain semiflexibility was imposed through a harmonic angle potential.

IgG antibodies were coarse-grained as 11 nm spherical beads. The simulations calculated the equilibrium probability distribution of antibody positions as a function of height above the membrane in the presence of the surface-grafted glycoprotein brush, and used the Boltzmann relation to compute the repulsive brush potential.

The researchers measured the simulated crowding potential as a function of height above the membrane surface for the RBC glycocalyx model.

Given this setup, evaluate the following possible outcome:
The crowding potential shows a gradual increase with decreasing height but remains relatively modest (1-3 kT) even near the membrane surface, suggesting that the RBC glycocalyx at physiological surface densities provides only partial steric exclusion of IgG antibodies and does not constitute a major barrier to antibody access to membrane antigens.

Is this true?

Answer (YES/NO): YES